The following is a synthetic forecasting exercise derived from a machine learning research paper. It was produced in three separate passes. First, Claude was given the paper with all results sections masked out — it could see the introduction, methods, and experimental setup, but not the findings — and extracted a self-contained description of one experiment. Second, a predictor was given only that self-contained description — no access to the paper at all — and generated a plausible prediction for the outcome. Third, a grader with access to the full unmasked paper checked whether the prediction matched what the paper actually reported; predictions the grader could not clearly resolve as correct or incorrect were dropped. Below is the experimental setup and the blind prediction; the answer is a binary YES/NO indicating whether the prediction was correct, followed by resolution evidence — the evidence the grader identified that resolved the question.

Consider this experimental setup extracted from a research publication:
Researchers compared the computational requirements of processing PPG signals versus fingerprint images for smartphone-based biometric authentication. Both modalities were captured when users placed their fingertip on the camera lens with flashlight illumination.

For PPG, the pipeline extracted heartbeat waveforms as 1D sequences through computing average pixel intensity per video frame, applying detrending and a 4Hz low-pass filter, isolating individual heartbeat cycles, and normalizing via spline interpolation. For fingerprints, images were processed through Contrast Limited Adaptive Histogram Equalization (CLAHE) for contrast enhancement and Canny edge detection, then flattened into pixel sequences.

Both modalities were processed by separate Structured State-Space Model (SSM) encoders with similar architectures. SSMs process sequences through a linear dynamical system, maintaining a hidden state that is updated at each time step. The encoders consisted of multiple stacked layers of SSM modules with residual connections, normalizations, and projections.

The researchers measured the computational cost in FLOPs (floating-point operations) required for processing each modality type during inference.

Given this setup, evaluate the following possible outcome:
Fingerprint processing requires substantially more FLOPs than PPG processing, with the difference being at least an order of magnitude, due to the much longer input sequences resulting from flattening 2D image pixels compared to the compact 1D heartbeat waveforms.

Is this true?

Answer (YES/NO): NO